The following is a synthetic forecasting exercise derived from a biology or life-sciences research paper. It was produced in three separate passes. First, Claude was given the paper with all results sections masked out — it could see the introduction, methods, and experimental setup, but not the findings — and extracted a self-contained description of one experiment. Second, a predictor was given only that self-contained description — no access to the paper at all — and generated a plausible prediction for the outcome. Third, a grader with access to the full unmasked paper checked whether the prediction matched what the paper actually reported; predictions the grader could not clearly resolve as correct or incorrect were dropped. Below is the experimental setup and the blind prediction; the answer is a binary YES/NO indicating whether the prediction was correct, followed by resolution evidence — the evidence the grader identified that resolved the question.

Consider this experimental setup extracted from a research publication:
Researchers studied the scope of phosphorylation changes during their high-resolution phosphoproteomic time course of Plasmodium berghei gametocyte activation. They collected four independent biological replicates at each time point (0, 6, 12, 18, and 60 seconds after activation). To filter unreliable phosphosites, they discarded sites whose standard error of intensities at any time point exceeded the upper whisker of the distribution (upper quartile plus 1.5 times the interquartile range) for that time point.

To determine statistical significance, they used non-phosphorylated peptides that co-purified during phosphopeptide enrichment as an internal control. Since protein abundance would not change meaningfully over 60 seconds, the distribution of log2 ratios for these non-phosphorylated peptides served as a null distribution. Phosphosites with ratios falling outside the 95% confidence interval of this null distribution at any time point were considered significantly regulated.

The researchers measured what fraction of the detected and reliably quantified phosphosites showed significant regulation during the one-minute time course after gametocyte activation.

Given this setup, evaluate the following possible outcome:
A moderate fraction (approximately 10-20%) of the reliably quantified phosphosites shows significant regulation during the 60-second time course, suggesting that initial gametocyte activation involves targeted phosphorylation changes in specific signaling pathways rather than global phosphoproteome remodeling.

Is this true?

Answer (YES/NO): YES